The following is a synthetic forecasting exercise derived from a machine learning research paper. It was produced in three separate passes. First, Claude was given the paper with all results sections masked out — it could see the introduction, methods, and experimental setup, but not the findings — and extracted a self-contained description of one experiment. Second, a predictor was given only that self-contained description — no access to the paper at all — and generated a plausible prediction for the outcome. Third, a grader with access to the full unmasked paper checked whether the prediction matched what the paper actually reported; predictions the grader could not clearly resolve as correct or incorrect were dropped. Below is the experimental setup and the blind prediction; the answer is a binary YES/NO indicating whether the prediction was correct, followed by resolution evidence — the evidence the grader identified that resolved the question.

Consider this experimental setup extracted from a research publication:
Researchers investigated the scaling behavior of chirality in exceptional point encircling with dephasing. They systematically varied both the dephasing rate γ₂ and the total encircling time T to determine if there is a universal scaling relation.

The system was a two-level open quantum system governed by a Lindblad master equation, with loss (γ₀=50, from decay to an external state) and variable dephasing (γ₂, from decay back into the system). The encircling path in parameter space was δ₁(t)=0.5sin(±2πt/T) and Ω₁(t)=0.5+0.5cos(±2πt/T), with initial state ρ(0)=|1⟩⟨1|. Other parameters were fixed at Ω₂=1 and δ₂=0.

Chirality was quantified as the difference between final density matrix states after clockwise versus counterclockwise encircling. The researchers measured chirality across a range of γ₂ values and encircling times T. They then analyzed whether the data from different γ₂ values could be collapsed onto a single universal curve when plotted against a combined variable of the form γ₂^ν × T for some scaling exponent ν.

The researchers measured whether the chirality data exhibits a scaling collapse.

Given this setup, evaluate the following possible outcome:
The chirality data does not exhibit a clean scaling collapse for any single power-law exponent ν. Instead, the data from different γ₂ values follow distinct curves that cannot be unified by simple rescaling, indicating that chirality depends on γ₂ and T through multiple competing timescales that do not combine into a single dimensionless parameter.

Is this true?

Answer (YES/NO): NO